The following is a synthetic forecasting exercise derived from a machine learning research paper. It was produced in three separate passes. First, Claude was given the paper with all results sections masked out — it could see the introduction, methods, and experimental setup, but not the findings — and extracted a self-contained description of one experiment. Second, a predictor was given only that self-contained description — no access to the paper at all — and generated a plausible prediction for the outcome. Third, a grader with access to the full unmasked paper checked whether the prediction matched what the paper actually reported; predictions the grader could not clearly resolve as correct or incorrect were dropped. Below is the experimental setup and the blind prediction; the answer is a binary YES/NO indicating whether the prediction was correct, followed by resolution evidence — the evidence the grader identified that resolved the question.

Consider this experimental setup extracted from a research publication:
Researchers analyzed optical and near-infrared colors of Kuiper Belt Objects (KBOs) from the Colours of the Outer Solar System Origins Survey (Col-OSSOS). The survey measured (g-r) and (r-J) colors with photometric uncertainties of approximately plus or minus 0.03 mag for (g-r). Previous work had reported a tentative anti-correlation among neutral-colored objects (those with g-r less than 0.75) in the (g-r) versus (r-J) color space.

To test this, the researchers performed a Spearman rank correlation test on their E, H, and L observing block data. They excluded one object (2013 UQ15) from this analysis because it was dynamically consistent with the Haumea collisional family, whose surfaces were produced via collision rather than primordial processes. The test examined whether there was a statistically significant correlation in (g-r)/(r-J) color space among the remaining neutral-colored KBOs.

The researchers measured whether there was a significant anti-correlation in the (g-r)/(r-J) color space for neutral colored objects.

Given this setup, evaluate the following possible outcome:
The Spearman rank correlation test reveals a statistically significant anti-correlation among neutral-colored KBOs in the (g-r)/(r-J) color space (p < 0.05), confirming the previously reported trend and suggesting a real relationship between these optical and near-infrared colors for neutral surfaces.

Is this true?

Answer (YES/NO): NO